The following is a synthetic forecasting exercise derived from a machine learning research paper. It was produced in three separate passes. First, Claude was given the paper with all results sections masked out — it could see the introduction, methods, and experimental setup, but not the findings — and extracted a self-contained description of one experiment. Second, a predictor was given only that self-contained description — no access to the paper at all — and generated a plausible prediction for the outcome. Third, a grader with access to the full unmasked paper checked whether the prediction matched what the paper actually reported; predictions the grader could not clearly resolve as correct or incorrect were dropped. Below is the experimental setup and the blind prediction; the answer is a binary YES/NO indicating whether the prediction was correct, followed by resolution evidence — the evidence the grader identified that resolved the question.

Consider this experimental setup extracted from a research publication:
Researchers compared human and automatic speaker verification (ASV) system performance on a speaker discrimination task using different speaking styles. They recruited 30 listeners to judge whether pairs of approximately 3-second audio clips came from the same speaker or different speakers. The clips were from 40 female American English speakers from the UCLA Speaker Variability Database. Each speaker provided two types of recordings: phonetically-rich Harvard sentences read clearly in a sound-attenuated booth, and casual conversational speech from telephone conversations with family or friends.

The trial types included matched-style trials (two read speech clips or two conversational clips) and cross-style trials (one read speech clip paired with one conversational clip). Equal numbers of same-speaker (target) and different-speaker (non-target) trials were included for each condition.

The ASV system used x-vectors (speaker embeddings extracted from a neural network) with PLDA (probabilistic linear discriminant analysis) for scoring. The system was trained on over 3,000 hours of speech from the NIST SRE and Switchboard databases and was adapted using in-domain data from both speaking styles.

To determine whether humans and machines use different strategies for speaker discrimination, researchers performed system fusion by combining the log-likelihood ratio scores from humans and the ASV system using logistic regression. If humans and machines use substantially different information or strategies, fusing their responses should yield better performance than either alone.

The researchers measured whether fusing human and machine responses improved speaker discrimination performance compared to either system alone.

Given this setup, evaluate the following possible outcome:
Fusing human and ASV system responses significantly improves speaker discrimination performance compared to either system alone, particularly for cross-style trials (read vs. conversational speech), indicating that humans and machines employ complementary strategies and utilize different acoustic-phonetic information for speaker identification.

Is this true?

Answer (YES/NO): YES